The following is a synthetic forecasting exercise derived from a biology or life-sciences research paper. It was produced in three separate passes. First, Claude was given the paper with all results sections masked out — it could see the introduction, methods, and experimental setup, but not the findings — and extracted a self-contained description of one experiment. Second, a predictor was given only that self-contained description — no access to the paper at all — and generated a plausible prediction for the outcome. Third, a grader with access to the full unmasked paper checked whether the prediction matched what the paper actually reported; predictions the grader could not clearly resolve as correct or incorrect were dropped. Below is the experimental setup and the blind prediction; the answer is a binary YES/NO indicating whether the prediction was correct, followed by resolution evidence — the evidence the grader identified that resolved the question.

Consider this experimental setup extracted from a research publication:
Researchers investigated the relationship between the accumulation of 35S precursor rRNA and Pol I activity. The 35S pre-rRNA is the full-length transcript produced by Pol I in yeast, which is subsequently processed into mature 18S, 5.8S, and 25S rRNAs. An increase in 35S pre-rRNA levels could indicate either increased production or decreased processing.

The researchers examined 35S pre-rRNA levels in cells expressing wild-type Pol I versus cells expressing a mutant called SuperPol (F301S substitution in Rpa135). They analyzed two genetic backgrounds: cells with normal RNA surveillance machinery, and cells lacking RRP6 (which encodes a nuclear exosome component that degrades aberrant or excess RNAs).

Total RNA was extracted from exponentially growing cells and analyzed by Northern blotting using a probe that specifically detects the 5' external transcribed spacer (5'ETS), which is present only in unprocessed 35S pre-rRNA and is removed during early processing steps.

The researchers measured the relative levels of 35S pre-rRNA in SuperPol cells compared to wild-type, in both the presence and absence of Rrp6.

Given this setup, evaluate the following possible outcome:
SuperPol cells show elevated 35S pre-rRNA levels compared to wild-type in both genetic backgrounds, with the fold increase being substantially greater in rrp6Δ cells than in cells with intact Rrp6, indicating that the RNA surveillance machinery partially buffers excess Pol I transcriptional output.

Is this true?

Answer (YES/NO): NO